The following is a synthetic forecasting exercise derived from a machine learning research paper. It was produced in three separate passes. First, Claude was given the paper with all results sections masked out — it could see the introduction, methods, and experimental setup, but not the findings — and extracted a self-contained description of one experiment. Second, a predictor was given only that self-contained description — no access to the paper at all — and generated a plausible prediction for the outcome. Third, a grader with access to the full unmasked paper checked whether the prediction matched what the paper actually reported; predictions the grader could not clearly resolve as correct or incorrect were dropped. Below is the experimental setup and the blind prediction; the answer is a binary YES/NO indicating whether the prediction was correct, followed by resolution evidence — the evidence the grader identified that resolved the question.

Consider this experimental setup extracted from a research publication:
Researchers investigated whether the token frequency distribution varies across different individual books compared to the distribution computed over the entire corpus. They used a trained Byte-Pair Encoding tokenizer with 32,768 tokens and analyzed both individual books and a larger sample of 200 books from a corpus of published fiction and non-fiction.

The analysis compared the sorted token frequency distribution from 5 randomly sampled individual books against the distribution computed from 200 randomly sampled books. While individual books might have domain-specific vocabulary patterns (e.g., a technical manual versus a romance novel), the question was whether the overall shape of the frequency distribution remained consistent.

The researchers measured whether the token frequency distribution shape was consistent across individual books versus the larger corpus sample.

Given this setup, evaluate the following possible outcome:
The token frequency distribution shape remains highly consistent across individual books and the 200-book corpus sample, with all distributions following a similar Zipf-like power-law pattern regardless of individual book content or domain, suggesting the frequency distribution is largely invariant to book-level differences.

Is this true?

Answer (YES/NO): YES